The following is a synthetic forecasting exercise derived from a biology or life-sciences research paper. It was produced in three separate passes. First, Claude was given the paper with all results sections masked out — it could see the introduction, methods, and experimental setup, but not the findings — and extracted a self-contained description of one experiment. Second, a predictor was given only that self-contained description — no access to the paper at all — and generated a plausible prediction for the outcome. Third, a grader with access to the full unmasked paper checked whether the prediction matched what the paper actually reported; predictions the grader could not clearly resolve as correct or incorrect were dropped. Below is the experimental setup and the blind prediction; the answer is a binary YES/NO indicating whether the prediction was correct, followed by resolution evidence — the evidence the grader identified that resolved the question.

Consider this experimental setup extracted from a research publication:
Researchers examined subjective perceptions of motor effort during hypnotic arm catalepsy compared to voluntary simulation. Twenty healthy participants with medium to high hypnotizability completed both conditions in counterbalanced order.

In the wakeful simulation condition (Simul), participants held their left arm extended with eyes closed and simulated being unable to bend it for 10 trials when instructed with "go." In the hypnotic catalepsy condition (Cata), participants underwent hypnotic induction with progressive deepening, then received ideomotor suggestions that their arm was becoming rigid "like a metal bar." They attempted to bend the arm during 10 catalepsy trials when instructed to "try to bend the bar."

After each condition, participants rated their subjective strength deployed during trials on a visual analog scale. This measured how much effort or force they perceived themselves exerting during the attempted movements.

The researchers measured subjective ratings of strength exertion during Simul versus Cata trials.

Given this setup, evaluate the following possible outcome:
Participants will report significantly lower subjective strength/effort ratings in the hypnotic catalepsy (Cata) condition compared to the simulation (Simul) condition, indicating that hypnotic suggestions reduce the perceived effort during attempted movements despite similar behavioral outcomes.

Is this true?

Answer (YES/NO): NO